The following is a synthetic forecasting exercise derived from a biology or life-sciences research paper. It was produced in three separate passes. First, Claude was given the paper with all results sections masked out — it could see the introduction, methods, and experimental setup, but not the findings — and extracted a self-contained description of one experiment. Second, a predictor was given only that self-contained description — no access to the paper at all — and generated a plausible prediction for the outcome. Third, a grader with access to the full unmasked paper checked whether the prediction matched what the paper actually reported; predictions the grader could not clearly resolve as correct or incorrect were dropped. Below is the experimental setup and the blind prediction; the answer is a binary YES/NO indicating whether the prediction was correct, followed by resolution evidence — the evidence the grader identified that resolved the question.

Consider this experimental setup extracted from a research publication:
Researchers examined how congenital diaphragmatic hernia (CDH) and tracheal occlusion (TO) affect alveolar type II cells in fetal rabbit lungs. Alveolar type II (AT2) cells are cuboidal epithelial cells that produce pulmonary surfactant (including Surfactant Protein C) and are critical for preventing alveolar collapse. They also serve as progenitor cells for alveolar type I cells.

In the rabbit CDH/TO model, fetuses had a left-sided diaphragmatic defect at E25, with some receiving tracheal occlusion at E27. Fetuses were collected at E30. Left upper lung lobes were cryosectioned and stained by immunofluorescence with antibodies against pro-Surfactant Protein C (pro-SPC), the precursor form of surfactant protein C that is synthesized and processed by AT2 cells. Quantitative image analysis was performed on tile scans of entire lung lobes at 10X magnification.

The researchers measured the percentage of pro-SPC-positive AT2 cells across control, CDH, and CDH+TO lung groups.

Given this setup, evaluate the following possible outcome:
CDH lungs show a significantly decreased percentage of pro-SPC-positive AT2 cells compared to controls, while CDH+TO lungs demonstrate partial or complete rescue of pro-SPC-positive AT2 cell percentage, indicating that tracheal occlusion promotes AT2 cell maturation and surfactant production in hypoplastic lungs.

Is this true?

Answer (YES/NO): NO